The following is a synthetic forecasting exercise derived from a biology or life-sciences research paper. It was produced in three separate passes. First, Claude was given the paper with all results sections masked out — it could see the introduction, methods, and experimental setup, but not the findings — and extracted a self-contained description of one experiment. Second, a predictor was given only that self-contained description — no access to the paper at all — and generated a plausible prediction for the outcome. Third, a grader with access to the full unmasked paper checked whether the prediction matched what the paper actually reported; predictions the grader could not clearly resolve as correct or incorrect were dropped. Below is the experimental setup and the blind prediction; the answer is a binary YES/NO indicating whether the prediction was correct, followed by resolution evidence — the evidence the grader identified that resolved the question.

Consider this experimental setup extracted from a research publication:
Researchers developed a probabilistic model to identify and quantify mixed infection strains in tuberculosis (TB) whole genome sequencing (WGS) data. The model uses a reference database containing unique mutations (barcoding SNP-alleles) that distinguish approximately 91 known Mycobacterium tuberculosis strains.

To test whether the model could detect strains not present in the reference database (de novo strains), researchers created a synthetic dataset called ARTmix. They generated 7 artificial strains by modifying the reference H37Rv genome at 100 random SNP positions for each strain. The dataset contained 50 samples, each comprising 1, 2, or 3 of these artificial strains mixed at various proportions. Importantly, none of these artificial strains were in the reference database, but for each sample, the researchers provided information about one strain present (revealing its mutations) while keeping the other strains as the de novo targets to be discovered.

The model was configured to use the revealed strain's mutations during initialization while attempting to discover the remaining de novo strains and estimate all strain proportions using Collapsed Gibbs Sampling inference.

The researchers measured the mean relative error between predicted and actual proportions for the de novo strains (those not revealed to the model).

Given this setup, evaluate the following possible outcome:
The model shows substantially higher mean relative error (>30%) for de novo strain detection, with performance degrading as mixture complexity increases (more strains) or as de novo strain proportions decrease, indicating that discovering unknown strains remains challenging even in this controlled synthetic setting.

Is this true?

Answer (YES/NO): NO